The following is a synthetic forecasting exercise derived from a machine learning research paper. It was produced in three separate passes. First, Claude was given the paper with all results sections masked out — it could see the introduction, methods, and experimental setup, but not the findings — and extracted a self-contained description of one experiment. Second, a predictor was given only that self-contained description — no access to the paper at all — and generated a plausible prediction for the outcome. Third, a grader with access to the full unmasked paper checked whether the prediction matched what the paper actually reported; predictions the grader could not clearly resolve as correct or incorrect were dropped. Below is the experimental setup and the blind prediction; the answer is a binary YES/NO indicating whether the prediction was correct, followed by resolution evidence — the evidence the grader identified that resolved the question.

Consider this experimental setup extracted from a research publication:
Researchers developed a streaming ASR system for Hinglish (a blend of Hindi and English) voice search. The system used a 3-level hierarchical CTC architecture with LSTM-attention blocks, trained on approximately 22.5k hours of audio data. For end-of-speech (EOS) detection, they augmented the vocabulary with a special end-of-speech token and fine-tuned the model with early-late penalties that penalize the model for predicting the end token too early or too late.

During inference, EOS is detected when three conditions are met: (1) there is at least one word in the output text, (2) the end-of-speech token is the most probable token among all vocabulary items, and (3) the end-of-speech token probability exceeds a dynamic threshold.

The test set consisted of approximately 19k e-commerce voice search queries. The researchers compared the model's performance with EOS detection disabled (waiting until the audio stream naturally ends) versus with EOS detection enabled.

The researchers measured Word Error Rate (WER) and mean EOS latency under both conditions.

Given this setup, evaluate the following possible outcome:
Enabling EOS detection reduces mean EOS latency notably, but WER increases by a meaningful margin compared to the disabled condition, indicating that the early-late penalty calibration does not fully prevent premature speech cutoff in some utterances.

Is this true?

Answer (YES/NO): YES